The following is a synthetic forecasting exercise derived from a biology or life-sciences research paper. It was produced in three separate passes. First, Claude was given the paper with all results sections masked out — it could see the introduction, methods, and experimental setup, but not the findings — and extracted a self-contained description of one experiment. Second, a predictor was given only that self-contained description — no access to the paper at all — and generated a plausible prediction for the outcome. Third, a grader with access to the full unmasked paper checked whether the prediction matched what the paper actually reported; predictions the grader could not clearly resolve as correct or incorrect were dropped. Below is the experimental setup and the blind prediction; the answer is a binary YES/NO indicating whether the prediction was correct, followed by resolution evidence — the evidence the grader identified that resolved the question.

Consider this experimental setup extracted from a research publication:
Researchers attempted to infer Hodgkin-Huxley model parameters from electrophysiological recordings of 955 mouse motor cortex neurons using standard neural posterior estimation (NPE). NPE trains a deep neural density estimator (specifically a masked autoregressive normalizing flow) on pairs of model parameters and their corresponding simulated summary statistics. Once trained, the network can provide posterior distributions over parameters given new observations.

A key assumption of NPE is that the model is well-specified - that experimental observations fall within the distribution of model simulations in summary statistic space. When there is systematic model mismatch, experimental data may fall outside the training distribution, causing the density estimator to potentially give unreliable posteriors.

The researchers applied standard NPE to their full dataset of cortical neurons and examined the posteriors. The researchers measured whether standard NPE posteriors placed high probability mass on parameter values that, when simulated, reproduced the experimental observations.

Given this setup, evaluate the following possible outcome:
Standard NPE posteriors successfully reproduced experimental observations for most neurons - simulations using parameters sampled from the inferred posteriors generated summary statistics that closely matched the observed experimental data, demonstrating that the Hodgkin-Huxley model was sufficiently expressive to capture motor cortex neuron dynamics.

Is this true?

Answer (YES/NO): NO